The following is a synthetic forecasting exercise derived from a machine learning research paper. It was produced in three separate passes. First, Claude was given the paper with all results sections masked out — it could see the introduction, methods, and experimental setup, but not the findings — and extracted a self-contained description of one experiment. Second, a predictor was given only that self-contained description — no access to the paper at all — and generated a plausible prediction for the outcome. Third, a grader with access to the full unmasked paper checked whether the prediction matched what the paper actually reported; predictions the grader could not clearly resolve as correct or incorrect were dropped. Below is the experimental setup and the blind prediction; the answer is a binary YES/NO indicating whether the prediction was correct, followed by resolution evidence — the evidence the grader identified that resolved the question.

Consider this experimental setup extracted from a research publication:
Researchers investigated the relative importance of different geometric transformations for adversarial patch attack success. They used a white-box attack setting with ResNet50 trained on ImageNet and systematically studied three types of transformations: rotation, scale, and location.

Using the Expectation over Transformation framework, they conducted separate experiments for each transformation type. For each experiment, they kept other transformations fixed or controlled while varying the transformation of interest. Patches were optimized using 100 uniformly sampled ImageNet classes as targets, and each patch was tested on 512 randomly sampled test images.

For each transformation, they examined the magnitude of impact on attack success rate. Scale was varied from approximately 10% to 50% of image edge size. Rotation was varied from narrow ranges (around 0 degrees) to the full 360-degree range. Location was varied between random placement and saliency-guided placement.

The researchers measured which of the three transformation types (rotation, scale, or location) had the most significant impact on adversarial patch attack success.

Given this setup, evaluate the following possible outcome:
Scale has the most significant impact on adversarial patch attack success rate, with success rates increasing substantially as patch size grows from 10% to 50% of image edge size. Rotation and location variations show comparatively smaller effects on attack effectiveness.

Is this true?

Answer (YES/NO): YES